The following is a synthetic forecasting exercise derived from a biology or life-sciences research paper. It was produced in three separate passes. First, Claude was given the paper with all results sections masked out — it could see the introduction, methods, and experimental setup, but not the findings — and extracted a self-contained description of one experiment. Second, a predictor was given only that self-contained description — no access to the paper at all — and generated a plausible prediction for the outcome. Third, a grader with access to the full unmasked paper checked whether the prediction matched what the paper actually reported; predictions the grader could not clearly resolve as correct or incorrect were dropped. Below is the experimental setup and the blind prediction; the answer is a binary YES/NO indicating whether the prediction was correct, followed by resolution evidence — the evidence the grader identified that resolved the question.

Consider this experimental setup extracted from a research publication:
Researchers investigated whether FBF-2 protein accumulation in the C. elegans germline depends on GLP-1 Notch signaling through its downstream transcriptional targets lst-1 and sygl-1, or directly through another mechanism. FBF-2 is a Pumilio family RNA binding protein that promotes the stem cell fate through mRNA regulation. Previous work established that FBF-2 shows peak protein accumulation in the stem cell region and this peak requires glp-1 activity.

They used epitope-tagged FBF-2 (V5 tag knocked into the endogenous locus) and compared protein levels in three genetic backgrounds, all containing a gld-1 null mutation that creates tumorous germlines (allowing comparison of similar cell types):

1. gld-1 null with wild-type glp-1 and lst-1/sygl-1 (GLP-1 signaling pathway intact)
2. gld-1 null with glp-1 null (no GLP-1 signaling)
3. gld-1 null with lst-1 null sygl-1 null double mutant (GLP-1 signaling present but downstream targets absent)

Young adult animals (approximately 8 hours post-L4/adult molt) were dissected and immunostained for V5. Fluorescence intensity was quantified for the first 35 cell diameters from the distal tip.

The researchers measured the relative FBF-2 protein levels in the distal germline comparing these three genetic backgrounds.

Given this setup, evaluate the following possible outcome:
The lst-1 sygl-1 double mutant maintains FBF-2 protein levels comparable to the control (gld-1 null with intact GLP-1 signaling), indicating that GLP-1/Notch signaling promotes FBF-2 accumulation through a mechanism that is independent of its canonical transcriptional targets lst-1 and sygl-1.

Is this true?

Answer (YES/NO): NO